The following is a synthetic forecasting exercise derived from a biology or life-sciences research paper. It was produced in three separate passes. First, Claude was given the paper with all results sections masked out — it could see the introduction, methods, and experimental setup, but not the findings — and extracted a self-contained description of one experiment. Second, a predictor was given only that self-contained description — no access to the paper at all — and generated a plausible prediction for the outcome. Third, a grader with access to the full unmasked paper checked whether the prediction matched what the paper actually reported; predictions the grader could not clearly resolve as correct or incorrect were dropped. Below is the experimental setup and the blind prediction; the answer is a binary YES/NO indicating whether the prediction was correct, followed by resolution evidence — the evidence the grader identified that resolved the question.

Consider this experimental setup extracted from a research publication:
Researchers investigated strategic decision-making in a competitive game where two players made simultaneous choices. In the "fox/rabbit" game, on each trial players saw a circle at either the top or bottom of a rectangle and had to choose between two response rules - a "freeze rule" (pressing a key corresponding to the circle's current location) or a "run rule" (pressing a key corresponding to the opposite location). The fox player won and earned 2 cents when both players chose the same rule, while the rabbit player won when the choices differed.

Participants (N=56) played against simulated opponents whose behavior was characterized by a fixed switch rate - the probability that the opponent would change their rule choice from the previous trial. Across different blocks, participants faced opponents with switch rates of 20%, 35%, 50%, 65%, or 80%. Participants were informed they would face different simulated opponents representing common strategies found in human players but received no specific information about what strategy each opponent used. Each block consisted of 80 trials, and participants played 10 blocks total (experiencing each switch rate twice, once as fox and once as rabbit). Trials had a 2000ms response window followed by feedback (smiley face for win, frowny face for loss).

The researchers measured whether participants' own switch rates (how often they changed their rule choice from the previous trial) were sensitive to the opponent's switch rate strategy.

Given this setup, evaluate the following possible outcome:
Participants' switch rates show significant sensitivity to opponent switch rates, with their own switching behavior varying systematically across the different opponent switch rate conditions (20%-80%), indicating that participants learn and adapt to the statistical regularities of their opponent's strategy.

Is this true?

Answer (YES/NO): YES